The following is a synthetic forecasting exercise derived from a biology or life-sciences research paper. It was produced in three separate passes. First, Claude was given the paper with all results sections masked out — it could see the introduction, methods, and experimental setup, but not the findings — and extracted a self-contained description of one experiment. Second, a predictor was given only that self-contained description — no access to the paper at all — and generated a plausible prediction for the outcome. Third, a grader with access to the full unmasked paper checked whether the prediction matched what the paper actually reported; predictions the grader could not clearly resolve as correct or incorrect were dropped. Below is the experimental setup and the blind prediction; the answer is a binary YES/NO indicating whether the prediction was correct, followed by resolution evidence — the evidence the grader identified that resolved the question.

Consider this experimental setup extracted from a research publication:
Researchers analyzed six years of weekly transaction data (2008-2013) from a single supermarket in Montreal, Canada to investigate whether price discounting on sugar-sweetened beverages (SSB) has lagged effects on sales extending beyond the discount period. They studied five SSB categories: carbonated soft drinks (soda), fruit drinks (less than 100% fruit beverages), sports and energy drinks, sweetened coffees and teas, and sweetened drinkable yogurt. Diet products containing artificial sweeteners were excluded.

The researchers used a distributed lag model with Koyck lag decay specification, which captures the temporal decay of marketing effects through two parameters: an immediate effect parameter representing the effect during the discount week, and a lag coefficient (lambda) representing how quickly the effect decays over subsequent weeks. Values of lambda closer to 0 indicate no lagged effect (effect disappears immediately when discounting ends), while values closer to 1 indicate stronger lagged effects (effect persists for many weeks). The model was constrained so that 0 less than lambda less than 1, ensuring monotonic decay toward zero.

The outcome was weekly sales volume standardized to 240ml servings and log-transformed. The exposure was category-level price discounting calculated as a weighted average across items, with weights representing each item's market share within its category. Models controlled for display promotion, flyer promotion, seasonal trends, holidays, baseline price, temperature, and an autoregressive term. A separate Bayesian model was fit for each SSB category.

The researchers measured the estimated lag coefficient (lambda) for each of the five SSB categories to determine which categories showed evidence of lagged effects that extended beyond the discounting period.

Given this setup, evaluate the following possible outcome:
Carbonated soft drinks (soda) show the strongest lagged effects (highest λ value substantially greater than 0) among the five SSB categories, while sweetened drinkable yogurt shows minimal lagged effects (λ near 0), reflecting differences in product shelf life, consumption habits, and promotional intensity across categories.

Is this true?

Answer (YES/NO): NO